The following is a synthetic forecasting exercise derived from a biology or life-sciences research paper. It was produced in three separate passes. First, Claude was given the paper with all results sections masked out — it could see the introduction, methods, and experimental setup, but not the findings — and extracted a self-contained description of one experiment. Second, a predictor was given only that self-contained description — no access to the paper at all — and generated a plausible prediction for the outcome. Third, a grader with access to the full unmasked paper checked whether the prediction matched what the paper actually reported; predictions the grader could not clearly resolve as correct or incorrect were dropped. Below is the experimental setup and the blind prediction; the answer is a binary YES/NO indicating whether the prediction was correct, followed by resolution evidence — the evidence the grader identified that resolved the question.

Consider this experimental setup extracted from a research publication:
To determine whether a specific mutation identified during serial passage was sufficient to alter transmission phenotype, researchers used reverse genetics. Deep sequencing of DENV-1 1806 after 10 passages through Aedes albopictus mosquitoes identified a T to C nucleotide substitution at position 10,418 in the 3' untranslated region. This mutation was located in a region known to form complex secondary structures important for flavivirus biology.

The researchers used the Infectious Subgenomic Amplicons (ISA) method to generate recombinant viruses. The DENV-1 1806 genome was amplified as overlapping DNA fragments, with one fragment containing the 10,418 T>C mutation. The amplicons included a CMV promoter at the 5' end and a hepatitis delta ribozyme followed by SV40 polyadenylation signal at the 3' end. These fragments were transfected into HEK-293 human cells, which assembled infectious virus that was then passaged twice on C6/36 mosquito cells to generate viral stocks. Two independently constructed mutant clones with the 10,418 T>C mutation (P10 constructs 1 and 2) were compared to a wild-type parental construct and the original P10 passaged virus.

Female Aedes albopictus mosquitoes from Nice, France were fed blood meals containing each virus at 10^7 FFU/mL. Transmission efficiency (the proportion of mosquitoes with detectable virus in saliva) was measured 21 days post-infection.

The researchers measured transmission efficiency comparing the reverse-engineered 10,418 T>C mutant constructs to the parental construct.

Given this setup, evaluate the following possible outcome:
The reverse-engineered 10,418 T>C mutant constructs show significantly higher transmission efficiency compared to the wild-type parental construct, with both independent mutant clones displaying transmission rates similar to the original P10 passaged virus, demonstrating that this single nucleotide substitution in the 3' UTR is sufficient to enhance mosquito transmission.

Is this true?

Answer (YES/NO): NO